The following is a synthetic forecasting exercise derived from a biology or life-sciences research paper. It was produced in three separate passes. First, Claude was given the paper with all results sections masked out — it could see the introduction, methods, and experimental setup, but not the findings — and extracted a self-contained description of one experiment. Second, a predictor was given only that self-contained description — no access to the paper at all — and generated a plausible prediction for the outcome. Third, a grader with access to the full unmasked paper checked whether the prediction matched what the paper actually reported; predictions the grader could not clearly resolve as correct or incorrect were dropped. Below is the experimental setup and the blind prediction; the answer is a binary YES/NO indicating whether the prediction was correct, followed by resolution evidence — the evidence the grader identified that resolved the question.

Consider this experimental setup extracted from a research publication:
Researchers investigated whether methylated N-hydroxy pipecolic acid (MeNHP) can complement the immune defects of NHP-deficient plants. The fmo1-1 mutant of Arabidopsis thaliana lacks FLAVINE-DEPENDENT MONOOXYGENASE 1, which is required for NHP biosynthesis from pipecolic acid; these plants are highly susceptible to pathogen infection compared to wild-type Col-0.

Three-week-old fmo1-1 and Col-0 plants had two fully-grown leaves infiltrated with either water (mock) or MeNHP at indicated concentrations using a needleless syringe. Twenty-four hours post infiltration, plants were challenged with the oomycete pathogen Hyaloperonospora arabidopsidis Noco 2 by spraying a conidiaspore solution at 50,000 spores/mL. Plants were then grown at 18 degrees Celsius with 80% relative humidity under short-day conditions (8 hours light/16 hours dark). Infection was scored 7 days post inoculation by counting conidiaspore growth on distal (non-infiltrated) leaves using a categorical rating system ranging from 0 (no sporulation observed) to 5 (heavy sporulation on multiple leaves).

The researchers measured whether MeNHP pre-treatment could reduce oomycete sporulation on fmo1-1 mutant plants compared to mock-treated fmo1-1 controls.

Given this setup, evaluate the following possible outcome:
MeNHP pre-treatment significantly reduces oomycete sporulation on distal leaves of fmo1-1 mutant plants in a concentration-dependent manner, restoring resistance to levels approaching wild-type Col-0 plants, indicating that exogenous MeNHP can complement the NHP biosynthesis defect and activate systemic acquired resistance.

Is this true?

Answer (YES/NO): YES